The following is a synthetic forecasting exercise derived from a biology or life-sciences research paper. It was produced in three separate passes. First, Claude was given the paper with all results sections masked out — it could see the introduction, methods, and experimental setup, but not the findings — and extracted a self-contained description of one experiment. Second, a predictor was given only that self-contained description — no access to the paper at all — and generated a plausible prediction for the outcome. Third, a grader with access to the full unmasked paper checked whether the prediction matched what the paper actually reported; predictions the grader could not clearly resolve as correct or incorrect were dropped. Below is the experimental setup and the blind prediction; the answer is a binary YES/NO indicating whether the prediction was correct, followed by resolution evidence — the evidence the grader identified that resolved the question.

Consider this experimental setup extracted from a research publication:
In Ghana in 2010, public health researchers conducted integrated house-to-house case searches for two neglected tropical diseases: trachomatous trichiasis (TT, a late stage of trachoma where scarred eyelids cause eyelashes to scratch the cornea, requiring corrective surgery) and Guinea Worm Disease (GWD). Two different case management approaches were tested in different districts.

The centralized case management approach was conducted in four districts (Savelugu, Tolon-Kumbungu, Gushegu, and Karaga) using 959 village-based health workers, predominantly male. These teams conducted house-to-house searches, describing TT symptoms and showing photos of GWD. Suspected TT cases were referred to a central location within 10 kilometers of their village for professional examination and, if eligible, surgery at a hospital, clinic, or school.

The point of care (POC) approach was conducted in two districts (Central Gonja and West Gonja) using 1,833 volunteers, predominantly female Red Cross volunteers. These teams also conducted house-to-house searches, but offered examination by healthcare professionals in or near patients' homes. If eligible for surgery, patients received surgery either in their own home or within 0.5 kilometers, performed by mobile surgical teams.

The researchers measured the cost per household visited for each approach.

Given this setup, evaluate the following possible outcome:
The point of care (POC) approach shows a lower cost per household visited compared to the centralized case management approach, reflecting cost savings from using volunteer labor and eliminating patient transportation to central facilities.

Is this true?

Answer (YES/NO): NO